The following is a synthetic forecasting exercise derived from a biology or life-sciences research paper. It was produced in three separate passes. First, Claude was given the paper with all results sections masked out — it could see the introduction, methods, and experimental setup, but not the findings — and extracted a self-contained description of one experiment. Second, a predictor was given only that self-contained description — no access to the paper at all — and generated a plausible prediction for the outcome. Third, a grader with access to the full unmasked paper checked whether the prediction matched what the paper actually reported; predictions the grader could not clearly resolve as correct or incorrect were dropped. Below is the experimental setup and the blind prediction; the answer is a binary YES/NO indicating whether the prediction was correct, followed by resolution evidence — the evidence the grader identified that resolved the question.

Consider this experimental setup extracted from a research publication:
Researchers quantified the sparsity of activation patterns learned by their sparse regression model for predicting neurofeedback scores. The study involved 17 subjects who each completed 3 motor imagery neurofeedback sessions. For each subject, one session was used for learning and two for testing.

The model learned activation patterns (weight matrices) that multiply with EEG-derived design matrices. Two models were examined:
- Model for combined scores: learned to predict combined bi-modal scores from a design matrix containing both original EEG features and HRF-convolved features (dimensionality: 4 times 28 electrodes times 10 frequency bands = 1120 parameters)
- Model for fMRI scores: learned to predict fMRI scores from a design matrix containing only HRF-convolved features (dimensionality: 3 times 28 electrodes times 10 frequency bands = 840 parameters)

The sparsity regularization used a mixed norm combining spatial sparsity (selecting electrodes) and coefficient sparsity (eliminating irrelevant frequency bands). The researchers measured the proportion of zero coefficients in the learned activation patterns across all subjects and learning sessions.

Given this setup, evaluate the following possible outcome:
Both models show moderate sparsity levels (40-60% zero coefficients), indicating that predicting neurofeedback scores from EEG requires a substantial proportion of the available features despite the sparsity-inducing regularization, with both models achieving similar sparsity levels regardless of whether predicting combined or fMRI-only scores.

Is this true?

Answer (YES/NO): NO